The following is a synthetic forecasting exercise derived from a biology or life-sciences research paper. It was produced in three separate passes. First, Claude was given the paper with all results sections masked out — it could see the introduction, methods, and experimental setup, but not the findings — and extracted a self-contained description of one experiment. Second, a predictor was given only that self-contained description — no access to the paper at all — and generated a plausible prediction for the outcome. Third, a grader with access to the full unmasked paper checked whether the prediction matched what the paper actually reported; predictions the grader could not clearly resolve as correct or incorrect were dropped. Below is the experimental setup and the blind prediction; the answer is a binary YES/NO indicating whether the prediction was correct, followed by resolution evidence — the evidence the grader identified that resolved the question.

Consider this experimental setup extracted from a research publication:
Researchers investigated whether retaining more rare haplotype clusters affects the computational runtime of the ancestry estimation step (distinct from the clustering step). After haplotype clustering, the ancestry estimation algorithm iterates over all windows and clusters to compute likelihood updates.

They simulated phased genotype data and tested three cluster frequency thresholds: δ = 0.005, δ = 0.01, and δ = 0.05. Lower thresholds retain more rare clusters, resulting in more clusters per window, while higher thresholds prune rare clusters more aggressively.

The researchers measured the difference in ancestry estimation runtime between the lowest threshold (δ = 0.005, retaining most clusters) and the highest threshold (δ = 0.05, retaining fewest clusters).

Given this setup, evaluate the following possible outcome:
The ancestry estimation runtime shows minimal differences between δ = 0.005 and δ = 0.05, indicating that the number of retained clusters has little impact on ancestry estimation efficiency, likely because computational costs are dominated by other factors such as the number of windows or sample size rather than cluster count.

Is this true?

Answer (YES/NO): YES